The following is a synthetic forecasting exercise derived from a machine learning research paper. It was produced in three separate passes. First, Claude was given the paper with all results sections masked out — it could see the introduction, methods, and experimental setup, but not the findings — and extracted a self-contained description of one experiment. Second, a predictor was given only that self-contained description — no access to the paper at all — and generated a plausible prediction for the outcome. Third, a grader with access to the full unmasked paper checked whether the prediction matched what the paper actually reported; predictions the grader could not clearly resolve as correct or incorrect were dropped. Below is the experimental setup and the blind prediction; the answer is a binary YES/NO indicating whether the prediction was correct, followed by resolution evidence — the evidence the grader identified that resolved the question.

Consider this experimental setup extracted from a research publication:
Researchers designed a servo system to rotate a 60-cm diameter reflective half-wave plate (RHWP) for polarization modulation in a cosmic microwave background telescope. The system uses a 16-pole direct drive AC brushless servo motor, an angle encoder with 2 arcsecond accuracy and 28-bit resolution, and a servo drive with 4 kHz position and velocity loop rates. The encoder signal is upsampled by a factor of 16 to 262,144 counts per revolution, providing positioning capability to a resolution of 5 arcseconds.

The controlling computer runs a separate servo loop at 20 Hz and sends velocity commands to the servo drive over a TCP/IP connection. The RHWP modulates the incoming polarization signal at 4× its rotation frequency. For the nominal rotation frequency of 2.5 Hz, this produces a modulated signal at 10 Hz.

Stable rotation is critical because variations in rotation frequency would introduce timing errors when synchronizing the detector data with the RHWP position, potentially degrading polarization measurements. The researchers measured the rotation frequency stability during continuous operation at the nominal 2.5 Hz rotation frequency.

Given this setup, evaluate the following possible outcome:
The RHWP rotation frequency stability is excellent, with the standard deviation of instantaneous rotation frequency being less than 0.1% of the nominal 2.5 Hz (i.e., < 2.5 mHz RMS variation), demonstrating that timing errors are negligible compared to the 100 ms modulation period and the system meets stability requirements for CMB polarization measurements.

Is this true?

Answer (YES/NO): YES